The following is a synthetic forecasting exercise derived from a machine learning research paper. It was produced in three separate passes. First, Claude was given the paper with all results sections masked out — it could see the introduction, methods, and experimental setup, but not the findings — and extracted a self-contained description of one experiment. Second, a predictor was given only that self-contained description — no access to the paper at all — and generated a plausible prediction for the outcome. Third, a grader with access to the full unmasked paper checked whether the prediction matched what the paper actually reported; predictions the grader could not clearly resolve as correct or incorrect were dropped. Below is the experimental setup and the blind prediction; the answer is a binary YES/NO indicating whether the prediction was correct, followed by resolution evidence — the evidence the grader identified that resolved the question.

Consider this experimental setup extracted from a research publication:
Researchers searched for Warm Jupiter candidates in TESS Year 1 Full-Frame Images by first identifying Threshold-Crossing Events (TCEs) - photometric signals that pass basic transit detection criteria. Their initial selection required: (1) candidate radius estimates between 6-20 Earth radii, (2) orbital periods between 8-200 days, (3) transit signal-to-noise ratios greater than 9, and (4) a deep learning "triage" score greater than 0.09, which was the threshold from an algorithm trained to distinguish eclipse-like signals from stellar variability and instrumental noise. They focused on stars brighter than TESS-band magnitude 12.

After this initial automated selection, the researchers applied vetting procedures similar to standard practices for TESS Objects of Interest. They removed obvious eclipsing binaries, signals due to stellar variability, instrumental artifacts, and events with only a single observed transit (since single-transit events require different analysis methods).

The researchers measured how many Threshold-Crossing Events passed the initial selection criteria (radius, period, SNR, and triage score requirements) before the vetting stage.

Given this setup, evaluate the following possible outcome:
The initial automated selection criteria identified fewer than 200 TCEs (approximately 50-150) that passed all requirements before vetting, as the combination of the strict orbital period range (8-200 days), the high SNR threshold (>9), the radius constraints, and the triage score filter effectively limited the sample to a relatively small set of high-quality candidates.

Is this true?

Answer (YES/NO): NO